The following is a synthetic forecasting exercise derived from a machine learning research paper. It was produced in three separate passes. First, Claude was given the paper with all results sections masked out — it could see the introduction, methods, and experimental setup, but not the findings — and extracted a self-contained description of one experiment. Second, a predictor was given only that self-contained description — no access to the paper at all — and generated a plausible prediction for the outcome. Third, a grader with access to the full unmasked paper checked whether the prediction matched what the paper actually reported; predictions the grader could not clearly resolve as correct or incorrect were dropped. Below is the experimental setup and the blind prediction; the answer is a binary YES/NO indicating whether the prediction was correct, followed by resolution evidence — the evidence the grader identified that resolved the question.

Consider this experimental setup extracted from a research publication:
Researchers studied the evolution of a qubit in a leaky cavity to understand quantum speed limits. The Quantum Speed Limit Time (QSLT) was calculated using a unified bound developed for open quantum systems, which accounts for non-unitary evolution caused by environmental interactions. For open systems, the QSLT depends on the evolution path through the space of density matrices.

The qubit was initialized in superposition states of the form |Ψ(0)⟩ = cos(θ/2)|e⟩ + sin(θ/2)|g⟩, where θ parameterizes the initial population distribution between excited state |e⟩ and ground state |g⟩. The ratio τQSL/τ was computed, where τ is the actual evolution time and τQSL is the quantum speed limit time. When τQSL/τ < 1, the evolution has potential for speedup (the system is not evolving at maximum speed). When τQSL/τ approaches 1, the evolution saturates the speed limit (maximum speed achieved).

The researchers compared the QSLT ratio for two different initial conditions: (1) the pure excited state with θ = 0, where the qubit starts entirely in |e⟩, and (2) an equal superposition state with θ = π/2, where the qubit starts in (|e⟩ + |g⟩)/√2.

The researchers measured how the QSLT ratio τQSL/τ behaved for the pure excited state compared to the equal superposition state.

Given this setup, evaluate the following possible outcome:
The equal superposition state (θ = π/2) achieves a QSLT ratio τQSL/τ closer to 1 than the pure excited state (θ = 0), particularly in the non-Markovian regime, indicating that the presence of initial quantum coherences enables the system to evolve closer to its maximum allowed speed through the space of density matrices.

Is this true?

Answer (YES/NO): NO